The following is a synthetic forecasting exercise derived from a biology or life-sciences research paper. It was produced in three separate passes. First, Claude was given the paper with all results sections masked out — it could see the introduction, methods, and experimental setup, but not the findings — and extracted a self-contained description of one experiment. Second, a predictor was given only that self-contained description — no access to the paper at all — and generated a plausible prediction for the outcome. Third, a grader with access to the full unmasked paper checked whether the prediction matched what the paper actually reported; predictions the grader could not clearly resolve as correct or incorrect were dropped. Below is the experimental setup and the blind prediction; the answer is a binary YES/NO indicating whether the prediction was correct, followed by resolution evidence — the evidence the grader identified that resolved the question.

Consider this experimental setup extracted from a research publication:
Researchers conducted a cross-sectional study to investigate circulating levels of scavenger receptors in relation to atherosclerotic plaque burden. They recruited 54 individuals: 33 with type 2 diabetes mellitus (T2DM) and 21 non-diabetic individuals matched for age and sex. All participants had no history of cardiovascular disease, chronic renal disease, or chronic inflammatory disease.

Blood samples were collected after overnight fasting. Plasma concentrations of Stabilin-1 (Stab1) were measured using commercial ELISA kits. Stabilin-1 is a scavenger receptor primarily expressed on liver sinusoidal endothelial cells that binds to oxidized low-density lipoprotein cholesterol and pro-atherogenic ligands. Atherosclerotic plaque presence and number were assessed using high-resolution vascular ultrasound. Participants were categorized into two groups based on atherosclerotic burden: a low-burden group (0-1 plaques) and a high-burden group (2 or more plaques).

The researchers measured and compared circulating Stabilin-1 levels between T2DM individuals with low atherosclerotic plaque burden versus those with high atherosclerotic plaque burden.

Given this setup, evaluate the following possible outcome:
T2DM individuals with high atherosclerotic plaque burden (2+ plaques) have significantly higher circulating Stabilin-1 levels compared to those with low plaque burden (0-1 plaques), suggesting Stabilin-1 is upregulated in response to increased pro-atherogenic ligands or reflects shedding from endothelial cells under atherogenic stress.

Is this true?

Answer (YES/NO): YES